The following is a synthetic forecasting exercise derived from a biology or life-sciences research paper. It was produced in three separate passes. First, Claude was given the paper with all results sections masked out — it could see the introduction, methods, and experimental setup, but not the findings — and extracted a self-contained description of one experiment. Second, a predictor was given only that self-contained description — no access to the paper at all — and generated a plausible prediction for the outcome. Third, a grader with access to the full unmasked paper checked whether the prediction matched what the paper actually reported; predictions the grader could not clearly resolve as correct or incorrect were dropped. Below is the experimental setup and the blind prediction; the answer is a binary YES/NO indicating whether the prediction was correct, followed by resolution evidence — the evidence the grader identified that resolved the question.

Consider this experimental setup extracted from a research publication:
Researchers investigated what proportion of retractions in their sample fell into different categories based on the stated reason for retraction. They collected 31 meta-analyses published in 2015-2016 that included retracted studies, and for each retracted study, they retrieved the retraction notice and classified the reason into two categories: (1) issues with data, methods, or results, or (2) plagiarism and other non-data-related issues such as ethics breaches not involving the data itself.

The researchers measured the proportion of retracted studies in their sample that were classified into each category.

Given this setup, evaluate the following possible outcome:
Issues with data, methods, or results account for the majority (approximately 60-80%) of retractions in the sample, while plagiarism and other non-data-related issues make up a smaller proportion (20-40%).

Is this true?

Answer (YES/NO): NO